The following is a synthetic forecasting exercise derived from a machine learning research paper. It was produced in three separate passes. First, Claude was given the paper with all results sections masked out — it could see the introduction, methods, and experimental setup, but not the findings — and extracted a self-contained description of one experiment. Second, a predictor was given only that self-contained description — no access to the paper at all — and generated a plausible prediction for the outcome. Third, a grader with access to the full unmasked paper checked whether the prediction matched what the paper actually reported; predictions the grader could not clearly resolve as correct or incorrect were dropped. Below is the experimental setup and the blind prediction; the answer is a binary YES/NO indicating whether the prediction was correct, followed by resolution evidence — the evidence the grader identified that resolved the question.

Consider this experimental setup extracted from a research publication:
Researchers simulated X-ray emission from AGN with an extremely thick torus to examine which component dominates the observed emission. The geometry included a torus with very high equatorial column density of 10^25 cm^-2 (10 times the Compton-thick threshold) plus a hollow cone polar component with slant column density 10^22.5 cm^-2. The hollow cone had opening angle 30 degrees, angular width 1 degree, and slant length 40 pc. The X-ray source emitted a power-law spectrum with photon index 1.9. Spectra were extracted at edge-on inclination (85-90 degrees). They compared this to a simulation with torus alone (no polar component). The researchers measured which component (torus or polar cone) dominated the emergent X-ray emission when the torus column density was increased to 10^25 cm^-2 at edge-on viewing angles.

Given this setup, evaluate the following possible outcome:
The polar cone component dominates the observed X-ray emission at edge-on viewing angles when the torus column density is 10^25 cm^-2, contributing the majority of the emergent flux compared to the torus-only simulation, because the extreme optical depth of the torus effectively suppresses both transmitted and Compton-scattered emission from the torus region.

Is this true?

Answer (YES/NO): YES